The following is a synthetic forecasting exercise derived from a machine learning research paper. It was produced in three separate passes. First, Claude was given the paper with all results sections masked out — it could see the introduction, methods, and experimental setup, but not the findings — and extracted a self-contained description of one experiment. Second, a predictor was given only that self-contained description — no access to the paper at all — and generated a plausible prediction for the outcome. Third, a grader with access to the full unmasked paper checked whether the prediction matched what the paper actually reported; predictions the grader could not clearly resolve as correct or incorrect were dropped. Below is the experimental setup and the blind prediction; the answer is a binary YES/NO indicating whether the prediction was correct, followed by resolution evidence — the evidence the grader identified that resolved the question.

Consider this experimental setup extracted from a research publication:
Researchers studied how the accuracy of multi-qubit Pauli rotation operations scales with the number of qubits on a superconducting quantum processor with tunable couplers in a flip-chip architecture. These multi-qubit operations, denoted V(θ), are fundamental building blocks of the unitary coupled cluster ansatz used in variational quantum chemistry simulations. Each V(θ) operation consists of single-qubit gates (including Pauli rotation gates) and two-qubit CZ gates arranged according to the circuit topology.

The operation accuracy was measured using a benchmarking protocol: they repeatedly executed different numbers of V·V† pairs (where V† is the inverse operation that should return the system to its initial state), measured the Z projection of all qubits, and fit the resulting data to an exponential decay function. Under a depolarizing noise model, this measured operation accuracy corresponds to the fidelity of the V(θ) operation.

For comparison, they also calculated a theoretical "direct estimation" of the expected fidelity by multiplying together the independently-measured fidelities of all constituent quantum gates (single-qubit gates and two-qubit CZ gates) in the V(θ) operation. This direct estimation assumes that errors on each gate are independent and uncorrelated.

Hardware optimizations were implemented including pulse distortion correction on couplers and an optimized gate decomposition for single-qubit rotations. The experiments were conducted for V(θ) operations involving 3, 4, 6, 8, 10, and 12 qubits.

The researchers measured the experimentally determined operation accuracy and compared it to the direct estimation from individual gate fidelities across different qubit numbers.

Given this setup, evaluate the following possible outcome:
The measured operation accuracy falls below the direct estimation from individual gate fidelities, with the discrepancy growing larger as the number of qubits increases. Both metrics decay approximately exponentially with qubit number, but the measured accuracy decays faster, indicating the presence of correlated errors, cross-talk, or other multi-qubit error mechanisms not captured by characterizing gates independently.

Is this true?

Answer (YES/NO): NO